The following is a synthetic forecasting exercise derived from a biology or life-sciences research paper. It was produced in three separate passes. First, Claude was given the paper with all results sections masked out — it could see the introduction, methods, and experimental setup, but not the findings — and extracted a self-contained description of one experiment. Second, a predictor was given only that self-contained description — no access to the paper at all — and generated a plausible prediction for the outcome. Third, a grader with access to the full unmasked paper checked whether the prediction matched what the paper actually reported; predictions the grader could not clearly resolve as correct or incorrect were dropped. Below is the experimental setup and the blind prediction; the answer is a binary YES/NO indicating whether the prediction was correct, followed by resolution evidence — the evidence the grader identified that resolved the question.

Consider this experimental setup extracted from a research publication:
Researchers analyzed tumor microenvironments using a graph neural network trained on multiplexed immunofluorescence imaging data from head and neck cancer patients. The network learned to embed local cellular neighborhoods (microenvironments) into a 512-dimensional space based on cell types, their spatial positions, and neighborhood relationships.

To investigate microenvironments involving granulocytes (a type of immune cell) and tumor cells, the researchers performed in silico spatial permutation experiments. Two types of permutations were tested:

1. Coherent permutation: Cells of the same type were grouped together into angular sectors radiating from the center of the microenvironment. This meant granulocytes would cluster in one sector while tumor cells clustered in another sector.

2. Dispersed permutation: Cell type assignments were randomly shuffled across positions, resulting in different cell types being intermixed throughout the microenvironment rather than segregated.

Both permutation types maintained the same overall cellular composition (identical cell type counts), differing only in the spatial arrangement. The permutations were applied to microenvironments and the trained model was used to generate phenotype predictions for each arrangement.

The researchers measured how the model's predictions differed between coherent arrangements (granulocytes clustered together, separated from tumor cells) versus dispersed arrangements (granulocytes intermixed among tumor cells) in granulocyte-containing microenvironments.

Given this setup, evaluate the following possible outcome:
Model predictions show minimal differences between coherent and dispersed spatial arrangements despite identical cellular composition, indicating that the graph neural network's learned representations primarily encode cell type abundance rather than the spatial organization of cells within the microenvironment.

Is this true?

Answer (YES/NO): NO